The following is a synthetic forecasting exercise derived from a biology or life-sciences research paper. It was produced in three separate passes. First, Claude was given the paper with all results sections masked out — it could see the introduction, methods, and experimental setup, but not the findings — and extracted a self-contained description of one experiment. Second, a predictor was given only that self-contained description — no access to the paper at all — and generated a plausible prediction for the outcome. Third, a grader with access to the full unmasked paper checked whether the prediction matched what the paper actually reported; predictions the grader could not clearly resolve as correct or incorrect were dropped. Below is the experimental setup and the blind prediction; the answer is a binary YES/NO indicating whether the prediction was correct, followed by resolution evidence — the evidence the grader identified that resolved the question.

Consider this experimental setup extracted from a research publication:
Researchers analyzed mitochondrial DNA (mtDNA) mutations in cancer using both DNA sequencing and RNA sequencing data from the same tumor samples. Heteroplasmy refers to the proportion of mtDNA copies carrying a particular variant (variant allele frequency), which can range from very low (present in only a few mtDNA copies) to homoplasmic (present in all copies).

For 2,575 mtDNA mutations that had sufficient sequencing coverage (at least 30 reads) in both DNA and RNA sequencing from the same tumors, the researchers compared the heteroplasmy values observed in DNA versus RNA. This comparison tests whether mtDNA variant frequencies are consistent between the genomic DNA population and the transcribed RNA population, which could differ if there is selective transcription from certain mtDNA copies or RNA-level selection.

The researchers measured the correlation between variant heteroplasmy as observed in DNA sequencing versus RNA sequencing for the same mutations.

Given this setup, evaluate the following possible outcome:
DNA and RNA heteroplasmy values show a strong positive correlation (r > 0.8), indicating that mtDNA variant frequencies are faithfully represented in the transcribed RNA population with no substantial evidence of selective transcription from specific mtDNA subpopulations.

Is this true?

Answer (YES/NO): YES